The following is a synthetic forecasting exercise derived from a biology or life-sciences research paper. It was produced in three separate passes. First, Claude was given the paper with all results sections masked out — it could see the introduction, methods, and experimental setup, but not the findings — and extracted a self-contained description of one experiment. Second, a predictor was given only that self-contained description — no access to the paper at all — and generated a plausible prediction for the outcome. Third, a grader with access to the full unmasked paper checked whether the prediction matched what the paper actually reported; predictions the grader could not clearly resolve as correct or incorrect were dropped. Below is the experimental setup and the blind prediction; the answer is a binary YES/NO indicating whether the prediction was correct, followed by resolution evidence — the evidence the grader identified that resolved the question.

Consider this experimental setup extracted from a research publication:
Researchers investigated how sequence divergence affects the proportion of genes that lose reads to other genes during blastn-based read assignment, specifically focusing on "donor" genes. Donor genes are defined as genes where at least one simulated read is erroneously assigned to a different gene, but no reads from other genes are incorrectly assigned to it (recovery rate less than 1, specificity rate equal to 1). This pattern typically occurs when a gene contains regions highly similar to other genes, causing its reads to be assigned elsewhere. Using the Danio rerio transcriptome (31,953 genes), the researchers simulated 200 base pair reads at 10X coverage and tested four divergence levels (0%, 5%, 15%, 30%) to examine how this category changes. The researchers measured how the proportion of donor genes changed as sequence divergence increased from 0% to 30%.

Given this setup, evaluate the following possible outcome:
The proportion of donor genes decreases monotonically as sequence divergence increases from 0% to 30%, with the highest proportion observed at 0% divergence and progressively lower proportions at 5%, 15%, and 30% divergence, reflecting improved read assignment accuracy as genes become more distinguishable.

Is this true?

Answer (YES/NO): NO